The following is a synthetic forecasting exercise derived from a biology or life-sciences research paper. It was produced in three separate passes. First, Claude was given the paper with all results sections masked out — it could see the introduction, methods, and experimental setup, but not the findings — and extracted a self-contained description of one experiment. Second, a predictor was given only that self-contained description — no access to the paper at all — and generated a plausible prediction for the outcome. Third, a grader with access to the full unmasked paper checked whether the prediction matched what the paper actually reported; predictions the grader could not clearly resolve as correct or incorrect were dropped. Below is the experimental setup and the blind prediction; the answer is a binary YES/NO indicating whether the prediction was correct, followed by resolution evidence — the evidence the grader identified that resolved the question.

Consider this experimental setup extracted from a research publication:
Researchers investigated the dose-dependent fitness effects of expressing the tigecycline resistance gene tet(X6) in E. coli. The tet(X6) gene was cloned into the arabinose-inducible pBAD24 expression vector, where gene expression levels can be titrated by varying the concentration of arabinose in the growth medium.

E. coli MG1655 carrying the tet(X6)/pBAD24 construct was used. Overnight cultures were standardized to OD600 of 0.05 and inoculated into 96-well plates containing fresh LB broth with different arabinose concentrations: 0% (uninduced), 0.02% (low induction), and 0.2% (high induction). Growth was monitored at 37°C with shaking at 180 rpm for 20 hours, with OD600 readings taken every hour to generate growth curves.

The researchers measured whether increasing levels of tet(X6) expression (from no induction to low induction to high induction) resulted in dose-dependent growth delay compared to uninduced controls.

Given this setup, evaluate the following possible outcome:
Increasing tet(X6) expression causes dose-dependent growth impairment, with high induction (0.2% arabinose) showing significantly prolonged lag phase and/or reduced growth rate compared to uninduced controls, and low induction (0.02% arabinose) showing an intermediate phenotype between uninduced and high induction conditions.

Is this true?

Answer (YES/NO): NO